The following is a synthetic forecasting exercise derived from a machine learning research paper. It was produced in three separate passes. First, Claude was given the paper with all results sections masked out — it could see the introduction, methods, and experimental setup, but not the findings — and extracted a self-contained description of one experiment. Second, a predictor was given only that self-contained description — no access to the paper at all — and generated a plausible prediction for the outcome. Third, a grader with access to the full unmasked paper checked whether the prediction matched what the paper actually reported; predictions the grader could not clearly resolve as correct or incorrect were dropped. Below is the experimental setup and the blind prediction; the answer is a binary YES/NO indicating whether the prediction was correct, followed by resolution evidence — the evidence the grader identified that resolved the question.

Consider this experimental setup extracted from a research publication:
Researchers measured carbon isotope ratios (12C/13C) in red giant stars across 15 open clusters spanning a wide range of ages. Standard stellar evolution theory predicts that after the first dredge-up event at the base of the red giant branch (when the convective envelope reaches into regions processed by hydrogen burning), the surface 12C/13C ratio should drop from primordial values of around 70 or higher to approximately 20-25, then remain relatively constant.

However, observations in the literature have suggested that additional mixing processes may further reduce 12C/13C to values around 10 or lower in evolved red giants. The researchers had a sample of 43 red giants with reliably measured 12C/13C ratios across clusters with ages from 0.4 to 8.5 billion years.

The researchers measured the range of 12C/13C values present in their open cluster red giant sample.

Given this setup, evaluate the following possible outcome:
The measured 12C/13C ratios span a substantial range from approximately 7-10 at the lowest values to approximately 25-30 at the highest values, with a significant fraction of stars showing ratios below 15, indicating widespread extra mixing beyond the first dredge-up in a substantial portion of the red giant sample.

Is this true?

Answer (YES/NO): NO